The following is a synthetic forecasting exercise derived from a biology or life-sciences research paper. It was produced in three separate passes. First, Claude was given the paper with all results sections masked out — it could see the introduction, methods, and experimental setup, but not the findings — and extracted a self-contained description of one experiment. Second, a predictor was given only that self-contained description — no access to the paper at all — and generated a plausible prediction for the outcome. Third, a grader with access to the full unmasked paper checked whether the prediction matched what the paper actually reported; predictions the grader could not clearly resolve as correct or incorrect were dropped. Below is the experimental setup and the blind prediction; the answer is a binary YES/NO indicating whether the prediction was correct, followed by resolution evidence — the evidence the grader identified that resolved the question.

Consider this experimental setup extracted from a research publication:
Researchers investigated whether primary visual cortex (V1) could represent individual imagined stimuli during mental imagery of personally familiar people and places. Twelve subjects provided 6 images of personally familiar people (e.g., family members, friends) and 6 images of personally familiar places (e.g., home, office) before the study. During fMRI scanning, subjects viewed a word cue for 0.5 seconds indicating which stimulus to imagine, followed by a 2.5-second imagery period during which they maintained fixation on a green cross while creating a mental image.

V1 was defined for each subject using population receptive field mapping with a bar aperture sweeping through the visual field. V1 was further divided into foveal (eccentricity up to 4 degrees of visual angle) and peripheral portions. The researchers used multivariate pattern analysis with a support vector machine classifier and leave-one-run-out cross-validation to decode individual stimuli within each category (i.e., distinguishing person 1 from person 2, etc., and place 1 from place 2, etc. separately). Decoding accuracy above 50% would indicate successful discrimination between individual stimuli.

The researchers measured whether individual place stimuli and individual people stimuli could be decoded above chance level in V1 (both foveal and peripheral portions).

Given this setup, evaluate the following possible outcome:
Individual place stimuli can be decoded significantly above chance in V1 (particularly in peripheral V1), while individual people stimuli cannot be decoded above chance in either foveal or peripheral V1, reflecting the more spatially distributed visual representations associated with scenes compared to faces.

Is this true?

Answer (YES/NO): NO